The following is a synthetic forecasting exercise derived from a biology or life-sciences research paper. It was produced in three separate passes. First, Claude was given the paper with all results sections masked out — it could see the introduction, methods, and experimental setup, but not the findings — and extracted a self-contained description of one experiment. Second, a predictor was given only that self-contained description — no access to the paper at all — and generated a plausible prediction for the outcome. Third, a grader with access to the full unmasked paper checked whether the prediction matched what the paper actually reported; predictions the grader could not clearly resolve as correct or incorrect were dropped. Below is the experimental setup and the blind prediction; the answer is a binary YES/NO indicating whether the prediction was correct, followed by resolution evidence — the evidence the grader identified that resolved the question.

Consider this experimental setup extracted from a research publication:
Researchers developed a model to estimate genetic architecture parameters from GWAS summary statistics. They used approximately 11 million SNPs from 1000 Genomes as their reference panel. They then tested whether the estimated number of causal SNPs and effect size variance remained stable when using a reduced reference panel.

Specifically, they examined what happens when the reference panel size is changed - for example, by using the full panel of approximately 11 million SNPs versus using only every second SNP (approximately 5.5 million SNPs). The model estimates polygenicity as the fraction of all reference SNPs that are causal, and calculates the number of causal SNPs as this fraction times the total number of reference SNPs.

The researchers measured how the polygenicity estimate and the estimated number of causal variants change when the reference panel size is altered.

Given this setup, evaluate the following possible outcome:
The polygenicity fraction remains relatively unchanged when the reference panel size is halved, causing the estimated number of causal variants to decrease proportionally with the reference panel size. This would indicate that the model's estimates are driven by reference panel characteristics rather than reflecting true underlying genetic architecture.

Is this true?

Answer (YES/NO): NO